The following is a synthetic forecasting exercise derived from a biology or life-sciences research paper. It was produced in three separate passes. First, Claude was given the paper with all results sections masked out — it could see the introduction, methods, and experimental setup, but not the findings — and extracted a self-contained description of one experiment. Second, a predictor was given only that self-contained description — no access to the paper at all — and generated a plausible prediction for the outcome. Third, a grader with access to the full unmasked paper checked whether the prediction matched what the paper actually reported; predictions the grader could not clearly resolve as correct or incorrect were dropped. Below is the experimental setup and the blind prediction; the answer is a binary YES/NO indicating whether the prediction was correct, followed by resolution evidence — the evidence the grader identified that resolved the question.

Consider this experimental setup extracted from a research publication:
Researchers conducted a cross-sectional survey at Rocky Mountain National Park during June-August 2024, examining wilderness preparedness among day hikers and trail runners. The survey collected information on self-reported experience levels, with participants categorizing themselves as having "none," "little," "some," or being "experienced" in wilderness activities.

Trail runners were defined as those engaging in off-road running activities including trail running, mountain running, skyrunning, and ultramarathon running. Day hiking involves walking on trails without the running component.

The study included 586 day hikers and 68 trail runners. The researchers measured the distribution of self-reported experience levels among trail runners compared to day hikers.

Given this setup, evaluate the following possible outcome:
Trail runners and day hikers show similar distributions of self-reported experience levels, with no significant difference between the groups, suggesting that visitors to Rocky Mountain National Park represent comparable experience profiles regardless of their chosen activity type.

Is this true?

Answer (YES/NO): NO